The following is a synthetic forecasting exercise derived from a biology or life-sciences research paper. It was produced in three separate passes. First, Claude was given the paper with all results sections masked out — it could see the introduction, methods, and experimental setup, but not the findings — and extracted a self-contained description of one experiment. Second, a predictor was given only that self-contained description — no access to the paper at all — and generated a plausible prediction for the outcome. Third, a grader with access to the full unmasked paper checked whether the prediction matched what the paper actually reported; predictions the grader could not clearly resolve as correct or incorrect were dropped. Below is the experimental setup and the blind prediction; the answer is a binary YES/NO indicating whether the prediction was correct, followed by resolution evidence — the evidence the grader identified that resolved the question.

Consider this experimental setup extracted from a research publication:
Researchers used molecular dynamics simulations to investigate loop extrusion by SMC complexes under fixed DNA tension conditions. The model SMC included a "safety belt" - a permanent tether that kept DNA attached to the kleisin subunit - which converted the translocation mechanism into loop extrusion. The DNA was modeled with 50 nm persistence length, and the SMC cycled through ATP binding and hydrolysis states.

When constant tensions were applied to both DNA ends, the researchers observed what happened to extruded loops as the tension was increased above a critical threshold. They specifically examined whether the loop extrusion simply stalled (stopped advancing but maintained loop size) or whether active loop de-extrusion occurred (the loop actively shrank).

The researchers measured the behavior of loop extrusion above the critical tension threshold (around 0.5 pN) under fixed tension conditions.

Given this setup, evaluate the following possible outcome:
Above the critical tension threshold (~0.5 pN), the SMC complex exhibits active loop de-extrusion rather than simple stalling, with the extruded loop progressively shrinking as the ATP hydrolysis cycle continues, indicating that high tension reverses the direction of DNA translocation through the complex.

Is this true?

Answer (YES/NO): YES